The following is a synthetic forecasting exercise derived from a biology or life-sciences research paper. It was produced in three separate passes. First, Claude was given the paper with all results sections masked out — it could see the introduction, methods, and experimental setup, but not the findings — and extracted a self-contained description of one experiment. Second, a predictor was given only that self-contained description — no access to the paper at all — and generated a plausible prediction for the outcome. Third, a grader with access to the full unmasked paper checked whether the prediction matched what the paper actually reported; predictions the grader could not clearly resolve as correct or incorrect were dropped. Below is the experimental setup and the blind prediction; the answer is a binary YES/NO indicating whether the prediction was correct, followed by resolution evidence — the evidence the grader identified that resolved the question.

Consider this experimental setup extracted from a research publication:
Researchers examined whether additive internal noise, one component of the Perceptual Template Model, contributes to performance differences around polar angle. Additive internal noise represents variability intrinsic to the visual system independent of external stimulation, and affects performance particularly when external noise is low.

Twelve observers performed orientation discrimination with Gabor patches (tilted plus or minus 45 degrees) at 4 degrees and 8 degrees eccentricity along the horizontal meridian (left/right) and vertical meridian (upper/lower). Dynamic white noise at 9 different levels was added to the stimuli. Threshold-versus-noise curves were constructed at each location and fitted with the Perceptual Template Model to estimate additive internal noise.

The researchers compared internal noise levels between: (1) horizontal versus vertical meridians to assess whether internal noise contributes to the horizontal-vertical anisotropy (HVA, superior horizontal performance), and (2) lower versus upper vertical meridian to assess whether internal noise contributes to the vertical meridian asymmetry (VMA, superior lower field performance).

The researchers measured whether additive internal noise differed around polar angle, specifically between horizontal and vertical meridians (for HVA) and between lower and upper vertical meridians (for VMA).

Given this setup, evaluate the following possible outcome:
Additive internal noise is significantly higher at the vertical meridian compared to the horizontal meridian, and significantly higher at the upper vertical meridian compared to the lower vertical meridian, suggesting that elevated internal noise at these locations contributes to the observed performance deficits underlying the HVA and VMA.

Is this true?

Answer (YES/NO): NO